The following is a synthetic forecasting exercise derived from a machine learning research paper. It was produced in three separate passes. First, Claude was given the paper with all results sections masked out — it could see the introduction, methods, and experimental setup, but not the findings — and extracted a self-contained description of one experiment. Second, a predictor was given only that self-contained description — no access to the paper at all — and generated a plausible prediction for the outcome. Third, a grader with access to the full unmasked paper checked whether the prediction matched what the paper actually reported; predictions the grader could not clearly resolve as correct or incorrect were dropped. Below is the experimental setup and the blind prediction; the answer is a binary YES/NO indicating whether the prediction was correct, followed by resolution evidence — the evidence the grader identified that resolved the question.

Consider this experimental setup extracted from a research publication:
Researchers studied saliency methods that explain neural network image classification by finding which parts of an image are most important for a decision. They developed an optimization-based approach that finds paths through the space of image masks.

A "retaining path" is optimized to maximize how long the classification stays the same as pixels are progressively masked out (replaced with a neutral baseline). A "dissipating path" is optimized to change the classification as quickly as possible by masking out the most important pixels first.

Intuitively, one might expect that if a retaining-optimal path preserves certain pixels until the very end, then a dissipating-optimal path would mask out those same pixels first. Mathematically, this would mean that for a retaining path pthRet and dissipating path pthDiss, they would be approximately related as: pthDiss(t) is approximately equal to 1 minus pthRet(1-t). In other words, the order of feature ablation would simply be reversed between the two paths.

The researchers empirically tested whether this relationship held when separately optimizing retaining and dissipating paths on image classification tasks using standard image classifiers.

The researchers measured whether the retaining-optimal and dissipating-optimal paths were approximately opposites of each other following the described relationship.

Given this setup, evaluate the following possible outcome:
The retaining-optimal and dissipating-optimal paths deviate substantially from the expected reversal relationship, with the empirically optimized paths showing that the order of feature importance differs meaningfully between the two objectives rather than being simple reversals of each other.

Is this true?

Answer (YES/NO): YES